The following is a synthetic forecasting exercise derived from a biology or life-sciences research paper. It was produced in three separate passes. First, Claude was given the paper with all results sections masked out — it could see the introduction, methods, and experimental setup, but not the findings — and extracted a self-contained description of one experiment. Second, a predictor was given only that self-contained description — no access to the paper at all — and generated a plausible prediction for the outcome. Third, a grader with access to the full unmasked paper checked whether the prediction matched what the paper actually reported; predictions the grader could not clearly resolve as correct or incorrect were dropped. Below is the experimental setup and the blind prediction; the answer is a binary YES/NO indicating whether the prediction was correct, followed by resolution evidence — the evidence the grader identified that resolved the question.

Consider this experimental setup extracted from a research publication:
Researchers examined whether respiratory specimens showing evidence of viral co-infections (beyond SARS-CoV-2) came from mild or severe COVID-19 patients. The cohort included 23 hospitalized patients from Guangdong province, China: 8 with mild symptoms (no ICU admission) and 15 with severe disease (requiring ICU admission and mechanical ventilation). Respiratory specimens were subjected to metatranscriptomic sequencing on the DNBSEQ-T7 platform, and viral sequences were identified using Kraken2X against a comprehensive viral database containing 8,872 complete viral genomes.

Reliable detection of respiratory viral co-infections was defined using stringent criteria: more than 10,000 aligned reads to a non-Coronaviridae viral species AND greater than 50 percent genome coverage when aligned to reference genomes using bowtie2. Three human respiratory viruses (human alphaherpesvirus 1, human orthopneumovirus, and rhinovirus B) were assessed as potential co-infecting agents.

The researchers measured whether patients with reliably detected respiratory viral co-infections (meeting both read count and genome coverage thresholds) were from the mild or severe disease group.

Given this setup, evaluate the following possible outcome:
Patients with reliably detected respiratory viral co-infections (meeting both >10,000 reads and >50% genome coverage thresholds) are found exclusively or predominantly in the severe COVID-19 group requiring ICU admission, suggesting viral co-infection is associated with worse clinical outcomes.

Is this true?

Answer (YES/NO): YES